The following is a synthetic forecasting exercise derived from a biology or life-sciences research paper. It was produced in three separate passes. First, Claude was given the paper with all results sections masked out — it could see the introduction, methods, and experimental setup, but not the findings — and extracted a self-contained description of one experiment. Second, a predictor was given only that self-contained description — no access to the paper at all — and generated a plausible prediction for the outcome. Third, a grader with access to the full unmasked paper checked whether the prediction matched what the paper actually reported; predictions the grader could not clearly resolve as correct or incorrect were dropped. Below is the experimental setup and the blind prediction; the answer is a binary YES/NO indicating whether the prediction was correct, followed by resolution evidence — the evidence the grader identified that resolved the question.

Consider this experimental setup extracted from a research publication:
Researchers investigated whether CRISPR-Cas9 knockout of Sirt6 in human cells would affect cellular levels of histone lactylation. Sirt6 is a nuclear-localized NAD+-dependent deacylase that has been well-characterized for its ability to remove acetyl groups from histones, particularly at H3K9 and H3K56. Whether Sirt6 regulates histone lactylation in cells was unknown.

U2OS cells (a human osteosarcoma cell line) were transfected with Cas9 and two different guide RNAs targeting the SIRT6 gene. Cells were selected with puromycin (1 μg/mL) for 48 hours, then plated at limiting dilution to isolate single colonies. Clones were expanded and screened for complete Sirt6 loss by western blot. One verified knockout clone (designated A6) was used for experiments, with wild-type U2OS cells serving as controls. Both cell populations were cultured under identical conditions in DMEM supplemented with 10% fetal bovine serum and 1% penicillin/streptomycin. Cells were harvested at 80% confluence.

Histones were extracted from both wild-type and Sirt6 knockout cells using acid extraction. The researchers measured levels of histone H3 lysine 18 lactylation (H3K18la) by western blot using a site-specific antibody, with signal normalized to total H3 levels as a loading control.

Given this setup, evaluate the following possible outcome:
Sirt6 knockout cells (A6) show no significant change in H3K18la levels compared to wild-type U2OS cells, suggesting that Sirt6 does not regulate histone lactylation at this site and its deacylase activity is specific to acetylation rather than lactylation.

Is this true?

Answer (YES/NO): NO